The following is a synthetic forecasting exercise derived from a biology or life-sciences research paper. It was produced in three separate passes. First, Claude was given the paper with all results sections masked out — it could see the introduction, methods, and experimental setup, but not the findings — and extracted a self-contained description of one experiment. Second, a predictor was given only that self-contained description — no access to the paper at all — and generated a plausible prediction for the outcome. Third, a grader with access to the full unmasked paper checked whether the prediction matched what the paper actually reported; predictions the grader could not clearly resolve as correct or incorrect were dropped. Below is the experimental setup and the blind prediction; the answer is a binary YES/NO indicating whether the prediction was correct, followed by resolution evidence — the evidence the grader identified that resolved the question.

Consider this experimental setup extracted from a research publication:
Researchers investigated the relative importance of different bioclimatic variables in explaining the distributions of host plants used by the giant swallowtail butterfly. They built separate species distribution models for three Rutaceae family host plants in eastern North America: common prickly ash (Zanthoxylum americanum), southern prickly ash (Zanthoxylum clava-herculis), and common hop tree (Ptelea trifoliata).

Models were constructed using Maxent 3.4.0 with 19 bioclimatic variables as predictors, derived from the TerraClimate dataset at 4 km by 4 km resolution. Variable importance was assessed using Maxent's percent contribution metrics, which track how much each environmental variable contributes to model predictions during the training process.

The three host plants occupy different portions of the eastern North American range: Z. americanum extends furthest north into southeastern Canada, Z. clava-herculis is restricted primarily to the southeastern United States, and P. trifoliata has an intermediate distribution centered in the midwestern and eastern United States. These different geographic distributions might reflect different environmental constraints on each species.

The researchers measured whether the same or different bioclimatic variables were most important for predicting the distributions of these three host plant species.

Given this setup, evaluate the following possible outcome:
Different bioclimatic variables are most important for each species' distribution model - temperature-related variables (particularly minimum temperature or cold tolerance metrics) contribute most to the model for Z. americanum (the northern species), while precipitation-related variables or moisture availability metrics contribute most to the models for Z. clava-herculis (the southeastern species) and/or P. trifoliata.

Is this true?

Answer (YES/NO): NO